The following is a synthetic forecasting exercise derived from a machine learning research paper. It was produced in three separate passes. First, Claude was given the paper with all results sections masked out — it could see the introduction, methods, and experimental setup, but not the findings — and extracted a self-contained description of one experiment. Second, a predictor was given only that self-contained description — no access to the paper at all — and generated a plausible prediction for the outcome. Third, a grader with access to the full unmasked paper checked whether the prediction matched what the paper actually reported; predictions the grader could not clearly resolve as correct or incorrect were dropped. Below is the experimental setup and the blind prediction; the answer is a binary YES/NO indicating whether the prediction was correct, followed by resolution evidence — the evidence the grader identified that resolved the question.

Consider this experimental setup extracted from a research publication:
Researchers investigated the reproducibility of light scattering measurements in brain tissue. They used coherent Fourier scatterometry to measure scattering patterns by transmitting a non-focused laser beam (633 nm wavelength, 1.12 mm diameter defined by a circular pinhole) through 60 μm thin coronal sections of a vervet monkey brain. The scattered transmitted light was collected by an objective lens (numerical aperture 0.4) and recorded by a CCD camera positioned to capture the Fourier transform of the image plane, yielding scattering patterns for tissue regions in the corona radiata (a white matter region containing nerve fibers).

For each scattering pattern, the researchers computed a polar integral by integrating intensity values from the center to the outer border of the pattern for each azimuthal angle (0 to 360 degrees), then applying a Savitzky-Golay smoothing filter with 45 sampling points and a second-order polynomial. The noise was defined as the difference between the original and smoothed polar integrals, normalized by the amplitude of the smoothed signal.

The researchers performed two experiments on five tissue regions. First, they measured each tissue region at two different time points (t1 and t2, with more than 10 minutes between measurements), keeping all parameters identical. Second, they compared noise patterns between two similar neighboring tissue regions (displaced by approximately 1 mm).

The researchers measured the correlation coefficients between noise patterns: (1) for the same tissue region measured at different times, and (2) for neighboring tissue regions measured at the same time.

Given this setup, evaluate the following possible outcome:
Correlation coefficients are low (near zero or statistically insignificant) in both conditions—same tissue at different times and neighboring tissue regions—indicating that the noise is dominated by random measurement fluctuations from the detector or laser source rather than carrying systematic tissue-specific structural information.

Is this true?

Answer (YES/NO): NO